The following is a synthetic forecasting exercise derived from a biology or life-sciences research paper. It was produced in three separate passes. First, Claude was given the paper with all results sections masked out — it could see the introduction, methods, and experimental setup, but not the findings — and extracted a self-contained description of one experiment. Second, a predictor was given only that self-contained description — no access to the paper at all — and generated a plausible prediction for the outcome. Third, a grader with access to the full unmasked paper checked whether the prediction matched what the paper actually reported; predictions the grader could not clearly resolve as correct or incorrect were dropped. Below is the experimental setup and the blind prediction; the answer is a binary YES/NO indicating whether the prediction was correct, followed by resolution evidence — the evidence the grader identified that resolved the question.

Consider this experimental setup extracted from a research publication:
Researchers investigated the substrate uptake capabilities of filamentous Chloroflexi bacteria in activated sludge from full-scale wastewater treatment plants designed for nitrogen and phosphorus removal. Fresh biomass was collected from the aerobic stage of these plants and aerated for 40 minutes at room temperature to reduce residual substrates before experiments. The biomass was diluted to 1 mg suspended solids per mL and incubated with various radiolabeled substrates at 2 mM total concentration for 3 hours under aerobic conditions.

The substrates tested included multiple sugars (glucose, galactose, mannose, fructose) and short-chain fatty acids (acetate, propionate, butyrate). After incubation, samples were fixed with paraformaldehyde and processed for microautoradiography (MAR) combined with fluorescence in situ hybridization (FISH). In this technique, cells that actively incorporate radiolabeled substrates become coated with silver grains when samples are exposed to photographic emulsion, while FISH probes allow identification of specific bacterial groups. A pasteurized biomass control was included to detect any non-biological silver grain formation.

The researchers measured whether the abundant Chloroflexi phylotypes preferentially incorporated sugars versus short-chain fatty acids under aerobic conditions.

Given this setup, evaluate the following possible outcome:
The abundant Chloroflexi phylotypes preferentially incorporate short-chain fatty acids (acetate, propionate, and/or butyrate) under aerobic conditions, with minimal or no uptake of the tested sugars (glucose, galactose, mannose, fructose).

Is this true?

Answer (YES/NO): NO